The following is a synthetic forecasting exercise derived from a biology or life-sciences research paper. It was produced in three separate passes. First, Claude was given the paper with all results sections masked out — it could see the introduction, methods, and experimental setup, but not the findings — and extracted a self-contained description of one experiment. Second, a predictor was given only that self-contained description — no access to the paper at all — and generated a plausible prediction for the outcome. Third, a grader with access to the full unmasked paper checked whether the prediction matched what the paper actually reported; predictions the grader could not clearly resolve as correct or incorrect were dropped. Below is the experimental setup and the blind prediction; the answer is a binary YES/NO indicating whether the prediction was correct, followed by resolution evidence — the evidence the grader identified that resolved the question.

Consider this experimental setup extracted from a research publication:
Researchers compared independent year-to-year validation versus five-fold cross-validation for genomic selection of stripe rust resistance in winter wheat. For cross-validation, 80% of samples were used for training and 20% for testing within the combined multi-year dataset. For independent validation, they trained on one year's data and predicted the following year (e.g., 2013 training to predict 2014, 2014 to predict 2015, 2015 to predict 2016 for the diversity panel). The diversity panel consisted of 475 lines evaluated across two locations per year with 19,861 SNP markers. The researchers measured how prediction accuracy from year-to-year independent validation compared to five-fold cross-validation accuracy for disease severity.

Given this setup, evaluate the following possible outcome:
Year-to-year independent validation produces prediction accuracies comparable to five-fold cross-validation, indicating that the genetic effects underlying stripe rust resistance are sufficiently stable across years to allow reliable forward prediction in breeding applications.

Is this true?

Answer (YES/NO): NO